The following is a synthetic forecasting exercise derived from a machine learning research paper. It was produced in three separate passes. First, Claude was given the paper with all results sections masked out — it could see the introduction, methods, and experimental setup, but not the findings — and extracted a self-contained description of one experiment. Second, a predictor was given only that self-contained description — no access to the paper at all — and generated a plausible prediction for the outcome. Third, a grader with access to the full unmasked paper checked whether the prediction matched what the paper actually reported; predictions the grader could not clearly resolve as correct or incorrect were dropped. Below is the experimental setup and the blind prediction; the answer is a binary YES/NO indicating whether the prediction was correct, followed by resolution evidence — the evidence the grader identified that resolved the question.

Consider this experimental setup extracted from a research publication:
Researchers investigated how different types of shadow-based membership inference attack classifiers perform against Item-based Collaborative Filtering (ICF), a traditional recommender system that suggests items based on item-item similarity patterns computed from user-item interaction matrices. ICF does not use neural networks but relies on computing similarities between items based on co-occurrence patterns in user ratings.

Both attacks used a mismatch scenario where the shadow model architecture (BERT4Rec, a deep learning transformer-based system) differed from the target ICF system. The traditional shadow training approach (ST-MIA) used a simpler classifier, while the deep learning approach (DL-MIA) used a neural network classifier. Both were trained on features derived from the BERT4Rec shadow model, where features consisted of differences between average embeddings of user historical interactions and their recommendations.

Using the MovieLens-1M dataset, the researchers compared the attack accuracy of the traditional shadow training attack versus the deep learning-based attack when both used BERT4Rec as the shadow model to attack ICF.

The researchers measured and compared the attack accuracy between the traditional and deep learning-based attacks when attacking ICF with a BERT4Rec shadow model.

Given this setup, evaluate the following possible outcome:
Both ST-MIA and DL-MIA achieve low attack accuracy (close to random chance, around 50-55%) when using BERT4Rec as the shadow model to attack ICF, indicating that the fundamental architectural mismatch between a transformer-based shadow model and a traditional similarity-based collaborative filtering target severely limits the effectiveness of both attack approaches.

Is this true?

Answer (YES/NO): NO